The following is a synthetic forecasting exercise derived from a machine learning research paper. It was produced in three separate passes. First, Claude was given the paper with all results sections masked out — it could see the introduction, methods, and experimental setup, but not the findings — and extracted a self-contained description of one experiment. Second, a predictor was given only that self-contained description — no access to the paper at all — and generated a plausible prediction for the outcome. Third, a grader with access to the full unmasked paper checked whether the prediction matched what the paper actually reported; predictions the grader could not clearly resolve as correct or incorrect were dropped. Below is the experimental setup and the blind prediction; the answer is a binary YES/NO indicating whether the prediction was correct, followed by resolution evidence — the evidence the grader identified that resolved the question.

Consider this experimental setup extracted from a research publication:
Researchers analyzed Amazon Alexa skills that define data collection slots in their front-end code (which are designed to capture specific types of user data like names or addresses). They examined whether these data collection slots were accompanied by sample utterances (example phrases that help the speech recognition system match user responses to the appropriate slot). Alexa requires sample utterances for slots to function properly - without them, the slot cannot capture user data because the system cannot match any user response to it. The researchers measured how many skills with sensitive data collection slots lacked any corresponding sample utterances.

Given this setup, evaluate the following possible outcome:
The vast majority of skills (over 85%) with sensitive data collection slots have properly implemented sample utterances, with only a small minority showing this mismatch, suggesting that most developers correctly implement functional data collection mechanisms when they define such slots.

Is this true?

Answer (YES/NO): YES